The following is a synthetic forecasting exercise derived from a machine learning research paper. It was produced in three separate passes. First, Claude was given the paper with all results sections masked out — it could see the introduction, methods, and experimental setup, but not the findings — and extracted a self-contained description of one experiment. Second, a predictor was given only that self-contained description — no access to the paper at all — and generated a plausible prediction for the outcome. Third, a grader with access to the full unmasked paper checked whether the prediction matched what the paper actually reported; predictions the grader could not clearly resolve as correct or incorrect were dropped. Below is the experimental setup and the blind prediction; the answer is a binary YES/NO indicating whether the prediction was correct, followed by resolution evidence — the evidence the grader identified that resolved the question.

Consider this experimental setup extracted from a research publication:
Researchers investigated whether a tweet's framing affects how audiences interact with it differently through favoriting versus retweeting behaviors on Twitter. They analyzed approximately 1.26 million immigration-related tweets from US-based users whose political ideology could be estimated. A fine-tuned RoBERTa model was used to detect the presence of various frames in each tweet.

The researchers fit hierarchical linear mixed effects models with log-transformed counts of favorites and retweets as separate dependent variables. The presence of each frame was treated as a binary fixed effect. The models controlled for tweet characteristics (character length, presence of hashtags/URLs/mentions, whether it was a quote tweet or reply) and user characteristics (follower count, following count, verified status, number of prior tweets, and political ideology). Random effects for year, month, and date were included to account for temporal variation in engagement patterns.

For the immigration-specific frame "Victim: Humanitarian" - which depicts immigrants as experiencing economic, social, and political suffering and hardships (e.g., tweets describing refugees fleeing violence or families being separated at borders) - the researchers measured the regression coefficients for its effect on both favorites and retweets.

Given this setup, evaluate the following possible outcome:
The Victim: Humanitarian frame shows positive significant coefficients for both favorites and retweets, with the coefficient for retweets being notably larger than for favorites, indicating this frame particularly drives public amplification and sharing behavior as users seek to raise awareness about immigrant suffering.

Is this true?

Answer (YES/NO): YES